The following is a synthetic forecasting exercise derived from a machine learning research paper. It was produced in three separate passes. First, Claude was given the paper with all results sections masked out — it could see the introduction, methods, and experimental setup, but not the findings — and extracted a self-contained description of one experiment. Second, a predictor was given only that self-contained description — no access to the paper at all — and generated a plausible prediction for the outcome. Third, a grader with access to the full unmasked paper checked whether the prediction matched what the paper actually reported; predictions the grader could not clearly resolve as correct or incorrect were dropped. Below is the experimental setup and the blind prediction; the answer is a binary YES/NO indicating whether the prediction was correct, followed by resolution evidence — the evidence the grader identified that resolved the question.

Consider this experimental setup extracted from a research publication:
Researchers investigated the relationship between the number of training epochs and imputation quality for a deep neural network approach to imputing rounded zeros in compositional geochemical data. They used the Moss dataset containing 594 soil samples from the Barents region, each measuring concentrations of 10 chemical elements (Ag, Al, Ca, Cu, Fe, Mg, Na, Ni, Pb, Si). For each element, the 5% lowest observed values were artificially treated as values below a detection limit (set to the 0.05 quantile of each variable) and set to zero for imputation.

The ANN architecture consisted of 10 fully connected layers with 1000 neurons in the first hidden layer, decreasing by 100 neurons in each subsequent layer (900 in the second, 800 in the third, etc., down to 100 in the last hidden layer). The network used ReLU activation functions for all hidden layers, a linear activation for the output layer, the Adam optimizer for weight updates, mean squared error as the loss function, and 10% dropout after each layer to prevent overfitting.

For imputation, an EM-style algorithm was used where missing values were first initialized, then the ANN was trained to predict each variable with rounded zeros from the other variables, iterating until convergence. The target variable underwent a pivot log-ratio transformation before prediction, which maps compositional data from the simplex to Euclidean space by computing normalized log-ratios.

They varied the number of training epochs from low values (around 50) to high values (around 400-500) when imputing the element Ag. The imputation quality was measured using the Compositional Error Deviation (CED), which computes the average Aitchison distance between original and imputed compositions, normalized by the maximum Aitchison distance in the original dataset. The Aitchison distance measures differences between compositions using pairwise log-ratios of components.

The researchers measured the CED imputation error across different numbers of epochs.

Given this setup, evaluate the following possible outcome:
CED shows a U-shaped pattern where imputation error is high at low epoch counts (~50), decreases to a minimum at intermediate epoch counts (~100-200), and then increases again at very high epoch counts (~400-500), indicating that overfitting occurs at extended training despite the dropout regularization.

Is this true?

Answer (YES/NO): NO